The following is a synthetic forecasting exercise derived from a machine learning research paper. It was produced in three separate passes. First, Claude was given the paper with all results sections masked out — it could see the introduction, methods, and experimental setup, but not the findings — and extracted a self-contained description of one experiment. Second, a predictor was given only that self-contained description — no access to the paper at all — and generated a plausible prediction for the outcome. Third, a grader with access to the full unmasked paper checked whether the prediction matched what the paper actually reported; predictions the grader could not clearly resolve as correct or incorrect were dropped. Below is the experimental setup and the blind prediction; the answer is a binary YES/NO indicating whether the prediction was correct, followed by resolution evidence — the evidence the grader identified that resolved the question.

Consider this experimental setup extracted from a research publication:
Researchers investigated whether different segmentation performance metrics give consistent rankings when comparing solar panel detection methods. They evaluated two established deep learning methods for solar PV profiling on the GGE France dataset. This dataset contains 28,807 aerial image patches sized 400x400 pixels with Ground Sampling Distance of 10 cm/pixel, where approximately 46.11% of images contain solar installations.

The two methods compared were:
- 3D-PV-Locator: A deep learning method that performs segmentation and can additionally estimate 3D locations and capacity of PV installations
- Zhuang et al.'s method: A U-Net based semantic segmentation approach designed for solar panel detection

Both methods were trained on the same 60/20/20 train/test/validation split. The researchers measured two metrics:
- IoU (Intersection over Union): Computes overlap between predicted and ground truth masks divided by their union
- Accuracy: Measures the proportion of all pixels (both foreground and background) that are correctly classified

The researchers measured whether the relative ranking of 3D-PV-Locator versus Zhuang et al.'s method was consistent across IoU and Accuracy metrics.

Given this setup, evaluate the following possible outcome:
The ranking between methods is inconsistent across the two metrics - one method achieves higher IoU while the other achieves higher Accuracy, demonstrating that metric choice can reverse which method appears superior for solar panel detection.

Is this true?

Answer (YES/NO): NO